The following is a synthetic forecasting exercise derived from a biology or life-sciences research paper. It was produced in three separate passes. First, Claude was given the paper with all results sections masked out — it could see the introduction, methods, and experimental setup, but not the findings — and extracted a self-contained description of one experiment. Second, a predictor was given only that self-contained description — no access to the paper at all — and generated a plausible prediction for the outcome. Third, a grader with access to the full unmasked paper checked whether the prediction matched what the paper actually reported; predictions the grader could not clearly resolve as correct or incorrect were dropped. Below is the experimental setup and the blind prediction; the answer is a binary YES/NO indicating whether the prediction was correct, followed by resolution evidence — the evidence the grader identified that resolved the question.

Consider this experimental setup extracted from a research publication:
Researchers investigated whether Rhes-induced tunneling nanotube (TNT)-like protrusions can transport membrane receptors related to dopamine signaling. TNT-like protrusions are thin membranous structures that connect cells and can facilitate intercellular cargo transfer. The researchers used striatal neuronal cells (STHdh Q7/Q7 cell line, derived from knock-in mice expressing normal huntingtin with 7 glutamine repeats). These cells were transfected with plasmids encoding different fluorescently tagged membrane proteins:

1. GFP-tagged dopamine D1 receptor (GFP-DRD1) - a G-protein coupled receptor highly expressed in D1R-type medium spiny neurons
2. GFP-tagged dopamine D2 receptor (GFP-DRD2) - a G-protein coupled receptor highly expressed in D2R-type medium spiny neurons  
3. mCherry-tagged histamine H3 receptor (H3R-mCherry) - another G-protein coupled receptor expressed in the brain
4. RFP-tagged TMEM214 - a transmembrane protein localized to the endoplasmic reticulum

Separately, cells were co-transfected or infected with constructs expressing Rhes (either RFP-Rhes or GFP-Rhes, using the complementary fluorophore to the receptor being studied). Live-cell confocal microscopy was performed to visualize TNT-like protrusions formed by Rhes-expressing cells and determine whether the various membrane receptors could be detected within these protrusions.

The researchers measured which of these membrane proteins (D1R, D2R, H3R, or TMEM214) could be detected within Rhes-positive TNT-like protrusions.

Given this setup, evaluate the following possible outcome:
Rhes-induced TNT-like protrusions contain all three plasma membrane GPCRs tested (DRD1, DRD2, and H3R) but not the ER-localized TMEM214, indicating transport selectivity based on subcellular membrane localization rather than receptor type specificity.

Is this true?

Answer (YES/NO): YES